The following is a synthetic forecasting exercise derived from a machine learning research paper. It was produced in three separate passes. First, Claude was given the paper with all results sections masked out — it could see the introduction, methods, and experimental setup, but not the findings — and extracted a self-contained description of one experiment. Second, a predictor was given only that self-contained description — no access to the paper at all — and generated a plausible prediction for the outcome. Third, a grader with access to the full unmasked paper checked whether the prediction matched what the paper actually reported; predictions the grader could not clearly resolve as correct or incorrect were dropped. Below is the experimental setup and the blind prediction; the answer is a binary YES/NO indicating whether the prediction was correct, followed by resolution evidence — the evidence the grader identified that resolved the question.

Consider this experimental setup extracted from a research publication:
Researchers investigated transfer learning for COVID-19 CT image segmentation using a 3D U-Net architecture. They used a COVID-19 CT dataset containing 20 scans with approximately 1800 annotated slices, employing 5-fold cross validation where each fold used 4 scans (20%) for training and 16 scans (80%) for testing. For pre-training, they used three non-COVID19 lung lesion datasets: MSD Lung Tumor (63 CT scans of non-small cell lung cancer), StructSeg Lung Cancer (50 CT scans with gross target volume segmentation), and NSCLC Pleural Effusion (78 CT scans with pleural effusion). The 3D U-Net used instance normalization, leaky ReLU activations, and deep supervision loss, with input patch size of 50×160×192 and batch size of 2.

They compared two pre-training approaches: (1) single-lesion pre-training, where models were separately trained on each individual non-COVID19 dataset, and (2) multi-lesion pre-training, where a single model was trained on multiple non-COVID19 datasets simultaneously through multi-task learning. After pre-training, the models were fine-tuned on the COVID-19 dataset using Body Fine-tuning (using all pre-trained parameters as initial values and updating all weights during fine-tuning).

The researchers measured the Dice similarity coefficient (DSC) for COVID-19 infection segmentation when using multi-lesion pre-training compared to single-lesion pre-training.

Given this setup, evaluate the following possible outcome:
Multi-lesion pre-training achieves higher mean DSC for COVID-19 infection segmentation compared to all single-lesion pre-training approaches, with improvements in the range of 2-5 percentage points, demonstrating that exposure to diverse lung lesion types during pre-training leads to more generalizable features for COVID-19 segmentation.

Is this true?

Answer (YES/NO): NO